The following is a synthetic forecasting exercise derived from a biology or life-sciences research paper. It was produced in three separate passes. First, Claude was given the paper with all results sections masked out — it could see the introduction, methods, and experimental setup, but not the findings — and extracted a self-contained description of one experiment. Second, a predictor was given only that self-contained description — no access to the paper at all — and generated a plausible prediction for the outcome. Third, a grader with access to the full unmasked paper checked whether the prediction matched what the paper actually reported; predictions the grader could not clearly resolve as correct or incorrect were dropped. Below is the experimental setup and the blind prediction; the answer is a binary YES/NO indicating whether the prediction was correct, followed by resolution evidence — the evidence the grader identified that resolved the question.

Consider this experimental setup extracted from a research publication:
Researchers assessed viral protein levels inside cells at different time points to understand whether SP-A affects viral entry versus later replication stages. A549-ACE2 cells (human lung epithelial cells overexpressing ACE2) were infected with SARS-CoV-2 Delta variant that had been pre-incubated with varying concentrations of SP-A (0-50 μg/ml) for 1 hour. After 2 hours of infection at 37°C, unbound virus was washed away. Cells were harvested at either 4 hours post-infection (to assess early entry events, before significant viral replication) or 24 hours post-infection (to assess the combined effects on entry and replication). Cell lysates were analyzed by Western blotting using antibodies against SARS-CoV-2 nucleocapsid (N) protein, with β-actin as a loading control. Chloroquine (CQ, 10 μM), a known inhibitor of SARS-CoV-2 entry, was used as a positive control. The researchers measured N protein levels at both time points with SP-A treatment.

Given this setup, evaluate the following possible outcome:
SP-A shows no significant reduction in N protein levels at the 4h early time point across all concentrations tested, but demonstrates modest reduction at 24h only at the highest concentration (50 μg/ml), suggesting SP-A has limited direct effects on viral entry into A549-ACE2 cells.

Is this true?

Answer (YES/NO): NO